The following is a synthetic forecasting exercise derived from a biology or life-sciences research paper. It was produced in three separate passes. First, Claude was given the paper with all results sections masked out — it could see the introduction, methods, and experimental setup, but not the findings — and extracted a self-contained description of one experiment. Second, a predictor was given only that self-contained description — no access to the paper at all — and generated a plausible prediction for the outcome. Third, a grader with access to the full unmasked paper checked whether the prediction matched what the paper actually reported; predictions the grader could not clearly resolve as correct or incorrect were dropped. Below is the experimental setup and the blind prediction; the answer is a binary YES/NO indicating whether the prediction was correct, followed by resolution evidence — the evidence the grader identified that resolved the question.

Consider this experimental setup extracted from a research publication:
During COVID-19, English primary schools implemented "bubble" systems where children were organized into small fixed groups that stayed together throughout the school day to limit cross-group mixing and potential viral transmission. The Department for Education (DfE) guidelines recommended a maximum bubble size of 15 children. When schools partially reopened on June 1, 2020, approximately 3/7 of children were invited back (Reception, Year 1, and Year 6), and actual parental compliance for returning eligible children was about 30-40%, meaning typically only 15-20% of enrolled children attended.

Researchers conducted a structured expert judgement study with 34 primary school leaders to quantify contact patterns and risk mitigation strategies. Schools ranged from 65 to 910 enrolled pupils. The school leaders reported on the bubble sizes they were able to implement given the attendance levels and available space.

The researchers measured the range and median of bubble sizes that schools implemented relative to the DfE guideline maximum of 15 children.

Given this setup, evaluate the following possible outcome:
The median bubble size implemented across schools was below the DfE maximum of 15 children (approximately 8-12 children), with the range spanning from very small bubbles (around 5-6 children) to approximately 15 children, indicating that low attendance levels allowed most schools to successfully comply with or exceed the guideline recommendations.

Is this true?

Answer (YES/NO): YES